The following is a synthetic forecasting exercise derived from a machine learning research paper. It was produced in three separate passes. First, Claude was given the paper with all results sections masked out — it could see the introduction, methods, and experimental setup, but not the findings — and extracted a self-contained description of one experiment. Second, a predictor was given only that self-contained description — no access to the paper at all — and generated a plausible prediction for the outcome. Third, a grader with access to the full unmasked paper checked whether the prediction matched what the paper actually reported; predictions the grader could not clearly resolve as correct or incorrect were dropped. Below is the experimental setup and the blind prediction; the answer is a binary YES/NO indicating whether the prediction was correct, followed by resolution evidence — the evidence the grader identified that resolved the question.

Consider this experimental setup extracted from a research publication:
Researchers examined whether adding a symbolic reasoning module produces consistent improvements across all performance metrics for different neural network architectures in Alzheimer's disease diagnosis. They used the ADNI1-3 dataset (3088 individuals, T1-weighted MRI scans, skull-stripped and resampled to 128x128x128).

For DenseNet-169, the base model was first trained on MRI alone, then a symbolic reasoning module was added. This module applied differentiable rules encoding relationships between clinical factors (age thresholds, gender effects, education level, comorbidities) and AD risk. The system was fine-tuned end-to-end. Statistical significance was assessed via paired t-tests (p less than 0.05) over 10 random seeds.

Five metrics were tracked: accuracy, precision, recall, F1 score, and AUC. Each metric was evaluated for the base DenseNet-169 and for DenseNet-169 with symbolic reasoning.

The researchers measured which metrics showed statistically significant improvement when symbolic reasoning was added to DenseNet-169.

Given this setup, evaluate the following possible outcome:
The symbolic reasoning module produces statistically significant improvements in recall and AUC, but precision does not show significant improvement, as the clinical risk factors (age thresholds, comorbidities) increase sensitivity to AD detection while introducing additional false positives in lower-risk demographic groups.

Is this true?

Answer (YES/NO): NO